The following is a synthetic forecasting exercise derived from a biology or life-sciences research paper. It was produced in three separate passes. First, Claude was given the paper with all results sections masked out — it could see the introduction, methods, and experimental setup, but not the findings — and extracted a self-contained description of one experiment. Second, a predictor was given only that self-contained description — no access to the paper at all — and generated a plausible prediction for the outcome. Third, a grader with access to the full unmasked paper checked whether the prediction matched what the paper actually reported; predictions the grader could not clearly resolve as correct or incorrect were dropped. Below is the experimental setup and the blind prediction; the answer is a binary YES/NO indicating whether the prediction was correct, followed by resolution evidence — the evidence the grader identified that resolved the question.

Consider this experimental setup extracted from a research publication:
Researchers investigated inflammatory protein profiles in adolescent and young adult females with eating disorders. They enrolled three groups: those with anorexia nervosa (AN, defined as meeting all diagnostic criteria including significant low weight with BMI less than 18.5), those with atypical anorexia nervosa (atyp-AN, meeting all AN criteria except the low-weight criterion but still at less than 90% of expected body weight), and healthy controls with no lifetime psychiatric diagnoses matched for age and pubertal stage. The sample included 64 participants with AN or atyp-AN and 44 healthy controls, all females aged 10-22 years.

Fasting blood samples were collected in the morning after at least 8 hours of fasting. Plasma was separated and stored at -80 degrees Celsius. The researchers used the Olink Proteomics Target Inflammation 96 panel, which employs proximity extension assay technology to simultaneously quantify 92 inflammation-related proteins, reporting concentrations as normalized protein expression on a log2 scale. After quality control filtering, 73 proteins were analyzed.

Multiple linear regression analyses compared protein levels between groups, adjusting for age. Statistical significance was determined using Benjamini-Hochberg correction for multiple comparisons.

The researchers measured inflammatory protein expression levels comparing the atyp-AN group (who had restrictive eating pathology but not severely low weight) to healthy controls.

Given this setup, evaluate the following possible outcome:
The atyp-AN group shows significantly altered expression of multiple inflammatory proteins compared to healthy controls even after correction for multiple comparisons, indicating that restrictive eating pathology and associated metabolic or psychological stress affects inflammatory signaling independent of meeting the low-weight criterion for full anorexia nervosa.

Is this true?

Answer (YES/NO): NO